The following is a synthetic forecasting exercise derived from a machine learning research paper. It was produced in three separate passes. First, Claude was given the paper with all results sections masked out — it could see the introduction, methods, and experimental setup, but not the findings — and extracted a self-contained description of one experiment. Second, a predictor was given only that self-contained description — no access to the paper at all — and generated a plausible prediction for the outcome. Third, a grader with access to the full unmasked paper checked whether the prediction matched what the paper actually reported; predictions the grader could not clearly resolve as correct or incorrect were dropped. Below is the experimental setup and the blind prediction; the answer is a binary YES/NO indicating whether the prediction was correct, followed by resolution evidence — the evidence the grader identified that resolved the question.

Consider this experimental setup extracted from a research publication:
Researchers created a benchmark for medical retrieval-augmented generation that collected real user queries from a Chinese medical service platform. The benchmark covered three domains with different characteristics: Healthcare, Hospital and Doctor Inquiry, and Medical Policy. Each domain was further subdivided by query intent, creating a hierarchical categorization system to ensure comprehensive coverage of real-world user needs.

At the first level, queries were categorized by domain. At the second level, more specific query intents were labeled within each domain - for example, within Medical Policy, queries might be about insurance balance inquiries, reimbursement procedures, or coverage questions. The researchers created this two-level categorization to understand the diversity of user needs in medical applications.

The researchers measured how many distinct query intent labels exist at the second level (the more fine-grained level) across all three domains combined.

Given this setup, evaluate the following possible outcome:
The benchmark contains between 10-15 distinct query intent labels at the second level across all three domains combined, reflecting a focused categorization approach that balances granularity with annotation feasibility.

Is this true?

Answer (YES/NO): NO